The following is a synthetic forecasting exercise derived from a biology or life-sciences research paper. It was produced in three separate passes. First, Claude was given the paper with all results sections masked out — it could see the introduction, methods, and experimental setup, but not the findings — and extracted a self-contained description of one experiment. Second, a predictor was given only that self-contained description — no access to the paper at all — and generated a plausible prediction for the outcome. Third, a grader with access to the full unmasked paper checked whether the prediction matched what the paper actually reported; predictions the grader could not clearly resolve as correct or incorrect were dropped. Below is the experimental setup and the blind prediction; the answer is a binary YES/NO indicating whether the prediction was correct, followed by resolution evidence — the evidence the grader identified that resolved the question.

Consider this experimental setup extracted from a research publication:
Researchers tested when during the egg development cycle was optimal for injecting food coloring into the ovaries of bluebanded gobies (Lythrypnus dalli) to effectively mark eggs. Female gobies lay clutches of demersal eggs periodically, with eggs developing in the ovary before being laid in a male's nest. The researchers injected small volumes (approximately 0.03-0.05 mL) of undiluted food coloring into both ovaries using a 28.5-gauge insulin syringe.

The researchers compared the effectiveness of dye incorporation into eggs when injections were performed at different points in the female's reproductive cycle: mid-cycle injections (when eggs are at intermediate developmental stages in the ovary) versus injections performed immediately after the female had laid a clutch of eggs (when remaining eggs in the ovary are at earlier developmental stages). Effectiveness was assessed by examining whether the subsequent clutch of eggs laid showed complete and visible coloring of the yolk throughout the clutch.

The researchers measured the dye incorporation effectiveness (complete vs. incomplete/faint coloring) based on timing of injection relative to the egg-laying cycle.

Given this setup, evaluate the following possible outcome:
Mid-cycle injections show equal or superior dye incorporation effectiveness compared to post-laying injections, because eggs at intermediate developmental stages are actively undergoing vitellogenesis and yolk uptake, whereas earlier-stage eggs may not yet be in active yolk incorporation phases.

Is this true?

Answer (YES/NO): YES